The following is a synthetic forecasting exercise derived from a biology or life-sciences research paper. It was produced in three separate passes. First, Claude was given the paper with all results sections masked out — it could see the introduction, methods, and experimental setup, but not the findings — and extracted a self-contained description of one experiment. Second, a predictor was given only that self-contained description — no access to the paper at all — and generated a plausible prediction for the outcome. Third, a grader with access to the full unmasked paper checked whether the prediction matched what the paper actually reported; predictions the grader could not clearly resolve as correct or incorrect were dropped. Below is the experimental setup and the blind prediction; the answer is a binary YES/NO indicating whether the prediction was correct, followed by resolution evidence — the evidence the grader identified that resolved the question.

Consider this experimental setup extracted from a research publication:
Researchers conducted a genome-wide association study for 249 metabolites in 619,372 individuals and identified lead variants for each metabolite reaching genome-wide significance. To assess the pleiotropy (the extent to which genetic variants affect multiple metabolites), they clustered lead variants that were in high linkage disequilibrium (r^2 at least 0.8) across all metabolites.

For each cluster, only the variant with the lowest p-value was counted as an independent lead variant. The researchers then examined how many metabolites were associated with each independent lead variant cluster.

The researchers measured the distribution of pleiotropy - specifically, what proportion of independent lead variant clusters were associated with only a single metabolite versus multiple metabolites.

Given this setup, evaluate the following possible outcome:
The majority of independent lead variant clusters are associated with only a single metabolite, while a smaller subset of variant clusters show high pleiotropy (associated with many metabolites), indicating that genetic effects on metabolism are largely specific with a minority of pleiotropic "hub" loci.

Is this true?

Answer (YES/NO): NO